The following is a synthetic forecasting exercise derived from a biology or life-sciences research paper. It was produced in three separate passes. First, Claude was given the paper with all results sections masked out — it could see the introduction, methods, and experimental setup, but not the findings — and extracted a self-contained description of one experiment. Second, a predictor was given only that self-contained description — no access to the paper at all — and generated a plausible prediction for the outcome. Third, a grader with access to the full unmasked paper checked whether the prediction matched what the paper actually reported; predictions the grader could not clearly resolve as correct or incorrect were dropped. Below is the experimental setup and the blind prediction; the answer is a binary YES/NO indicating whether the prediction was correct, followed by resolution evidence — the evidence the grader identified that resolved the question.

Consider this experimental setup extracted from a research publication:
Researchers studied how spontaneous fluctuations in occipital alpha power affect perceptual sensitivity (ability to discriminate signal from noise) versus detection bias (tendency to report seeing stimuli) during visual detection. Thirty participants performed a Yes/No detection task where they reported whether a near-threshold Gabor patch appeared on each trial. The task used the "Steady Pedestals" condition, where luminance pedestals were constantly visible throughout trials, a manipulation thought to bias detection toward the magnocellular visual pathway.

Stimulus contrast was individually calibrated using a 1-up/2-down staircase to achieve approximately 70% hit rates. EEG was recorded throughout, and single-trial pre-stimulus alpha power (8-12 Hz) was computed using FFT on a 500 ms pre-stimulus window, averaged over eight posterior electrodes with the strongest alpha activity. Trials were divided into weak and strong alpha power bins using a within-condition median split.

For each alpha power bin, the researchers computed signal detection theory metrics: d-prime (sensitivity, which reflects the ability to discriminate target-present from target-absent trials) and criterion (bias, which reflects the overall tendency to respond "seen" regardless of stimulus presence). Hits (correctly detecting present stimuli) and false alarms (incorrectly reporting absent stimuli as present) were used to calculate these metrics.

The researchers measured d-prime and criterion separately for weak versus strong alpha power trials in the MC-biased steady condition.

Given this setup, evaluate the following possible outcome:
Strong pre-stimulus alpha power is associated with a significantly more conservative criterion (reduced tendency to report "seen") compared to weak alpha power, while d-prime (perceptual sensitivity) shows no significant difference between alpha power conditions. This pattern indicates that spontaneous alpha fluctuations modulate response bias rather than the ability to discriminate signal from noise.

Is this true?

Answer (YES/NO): YES